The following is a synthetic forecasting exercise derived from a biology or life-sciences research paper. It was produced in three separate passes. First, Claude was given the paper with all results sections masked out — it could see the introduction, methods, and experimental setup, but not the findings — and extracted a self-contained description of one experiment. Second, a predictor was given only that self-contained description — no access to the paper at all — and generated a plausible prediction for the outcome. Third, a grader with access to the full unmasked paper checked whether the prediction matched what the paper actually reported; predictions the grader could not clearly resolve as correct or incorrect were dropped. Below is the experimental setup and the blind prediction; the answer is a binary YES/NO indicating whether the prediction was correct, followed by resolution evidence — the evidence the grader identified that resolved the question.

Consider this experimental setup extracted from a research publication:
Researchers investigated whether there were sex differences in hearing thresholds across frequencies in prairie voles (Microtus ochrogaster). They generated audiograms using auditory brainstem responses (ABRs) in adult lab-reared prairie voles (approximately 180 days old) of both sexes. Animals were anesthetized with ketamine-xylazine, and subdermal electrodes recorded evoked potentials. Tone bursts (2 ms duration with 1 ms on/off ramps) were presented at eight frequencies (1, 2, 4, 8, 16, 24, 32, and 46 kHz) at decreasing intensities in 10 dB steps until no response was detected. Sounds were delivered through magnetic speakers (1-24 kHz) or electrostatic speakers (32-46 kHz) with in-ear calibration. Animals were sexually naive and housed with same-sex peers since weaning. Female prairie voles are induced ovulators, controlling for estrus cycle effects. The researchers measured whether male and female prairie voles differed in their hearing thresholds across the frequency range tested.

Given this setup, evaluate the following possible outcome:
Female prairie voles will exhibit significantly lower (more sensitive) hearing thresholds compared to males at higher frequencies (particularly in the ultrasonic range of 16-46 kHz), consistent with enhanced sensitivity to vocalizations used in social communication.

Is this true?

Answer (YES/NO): NO